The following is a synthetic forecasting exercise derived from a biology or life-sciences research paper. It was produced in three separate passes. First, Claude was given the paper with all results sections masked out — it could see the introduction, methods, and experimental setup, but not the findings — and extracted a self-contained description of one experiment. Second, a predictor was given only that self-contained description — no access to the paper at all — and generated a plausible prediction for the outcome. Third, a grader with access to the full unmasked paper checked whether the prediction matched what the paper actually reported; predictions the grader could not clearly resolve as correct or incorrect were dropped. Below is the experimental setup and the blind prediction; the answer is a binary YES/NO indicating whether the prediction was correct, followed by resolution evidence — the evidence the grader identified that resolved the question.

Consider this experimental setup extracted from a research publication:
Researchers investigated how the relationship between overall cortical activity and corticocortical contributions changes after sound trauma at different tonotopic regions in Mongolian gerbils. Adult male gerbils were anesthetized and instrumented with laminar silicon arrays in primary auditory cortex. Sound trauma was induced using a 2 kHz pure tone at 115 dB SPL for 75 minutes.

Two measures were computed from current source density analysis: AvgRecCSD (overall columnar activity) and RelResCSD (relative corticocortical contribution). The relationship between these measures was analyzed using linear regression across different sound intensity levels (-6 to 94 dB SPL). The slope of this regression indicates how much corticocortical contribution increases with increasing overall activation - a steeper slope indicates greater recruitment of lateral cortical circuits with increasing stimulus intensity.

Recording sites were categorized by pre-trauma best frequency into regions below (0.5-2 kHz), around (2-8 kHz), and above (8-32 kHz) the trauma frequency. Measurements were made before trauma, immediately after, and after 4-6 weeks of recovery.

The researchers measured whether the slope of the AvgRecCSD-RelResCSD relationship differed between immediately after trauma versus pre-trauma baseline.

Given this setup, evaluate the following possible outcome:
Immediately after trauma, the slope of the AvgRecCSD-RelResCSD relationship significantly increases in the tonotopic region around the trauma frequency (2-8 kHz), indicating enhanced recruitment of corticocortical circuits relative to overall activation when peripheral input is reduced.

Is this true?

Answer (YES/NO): NO